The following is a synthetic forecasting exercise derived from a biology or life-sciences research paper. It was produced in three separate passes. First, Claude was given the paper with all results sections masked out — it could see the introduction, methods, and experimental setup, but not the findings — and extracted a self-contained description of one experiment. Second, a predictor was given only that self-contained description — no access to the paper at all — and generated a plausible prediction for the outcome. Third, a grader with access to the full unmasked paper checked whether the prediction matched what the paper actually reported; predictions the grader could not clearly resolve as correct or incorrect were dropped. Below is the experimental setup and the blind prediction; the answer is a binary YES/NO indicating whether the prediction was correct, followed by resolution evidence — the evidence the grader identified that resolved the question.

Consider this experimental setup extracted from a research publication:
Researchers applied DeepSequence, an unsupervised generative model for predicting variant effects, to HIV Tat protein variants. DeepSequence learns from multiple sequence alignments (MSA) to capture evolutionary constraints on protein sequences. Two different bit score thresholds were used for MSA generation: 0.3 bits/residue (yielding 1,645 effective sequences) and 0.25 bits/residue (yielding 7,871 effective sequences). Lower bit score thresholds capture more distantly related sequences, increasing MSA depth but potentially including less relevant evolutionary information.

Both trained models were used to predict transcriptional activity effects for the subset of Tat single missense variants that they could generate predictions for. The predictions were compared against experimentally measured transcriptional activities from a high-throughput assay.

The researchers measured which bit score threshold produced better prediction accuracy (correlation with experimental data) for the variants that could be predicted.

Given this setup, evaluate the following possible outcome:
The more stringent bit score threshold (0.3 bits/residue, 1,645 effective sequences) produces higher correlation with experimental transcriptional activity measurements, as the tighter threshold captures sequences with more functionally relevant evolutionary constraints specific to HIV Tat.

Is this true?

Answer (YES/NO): YES